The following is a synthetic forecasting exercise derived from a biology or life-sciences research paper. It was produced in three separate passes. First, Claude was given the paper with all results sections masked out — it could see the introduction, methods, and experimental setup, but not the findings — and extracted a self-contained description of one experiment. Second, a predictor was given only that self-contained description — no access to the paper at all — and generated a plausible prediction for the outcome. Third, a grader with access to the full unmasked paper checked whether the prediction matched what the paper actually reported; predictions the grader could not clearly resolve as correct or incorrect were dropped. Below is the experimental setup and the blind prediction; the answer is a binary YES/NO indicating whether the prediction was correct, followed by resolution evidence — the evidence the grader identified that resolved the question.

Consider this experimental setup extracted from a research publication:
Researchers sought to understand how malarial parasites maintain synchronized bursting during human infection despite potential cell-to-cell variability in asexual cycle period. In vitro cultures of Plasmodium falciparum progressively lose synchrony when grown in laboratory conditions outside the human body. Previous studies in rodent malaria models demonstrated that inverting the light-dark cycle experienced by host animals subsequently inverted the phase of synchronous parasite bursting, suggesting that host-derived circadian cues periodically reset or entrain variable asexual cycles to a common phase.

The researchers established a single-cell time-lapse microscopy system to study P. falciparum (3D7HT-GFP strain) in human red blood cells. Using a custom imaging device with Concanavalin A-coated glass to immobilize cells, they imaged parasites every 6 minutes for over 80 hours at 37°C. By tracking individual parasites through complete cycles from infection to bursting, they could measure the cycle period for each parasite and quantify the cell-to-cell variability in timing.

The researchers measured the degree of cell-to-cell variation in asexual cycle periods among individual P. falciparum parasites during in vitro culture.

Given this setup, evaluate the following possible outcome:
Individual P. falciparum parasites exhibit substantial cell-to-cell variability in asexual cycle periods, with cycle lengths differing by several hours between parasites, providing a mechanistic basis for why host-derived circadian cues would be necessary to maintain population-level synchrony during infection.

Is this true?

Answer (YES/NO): YES